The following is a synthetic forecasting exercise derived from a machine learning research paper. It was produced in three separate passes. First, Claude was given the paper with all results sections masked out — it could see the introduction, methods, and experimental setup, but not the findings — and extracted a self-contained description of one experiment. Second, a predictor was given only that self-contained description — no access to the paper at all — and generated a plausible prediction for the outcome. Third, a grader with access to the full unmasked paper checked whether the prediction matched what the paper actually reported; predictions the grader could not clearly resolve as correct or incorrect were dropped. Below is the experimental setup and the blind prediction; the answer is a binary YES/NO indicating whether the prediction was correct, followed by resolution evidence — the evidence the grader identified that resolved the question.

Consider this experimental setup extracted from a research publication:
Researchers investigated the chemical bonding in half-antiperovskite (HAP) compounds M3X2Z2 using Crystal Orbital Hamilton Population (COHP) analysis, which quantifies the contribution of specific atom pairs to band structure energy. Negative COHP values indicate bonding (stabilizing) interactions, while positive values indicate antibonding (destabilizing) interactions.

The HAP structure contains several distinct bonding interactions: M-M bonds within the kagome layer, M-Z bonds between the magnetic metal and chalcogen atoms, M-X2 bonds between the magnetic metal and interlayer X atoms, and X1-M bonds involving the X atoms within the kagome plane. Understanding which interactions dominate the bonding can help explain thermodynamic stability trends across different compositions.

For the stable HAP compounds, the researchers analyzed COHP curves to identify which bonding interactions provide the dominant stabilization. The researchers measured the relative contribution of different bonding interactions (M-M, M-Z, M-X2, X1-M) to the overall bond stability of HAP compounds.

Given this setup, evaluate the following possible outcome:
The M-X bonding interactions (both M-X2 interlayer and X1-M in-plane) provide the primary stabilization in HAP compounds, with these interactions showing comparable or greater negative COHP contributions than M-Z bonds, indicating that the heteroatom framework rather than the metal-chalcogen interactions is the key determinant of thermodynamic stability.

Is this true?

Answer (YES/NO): NO